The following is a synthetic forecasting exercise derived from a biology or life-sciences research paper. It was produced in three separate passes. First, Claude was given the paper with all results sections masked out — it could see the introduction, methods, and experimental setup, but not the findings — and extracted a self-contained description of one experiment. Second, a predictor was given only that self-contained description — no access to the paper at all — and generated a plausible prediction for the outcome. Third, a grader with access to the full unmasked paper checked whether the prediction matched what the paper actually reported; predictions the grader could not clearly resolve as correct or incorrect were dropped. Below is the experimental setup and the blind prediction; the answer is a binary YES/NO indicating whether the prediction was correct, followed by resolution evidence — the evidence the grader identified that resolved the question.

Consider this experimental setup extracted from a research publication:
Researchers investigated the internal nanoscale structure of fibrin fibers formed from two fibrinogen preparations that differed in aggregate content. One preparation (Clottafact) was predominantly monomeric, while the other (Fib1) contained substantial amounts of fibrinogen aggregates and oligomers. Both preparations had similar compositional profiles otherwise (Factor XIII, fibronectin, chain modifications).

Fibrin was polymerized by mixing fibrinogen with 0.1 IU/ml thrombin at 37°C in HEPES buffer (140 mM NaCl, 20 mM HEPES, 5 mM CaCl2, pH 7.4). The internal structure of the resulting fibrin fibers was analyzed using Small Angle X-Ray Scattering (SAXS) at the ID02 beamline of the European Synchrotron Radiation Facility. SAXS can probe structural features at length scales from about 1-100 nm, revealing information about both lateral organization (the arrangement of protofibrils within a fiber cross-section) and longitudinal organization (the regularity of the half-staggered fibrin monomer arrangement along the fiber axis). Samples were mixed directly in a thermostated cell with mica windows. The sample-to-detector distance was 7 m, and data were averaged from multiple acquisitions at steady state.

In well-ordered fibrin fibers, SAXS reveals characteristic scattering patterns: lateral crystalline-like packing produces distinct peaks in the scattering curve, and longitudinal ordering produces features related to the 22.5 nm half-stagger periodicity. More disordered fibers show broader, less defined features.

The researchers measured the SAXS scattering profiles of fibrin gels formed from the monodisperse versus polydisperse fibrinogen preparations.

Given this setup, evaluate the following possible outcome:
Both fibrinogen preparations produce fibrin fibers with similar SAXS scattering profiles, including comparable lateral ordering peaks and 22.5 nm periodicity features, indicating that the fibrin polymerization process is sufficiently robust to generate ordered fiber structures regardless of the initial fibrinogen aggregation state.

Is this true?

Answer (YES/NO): NO